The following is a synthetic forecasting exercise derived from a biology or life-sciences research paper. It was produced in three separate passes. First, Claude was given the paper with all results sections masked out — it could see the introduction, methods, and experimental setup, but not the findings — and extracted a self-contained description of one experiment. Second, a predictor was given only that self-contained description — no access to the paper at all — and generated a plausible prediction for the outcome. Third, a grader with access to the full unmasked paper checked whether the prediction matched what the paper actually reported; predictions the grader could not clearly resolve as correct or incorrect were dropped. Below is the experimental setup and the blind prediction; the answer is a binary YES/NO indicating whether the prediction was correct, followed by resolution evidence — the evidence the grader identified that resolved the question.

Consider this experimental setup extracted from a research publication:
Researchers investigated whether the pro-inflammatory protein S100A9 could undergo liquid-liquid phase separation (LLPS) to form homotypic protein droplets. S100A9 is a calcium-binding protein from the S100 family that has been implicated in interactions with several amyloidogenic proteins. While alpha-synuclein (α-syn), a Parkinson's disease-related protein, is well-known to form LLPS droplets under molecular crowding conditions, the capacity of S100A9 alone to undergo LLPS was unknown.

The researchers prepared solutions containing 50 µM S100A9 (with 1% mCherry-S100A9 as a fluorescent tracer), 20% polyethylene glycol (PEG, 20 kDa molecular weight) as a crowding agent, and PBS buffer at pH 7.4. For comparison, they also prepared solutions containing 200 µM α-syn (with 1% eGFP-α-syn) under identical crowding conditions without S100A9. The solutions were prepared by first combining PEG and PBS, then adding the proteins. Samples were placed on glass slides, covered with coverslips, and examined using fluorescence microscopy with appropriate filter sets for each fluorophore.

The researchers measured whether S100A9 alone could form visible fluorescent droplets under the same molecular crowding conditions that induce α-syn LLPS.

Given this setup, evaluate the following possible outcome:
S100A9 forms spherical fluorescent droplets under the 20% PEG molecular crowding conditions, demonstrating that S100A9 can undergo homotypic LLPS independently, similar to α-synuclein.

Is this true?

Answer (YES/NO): NO